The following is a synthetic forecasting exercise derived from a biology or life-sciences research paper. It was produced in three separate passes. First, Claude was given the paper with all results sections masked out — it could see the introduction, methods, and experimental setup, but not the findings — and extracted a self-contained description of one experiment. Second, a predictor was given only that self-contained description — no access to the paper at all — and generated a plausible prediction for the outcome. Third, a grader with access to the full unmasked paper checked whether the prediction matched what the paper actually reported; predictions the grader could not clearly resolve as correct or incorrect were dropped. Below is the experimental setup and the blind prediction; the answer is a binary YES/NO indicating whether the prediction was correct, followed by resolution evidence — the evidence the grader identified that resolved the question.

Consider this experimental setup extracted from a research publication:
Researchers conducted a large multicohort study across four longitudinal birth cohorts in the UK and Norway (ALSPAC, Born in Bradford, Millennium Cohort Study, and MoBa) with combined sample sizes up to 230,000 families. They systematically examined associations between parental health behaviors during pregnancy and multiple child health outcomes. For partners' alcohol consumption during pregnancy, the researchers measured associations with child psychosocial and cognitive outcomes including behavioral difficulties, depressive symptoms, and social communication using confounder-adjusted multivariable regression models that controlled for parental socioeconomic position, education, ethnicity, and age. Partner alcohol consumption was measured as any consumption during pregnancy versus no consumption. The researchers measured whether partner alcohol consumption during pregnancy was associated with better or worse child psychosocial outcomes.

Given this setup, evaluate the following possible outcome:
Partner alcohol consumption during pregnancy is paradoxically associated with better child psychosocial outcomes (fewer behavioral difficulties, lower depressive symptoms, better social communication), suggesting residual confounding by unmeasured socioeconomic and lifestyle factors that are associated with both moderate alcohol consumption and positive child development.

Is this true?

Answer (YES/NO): YES